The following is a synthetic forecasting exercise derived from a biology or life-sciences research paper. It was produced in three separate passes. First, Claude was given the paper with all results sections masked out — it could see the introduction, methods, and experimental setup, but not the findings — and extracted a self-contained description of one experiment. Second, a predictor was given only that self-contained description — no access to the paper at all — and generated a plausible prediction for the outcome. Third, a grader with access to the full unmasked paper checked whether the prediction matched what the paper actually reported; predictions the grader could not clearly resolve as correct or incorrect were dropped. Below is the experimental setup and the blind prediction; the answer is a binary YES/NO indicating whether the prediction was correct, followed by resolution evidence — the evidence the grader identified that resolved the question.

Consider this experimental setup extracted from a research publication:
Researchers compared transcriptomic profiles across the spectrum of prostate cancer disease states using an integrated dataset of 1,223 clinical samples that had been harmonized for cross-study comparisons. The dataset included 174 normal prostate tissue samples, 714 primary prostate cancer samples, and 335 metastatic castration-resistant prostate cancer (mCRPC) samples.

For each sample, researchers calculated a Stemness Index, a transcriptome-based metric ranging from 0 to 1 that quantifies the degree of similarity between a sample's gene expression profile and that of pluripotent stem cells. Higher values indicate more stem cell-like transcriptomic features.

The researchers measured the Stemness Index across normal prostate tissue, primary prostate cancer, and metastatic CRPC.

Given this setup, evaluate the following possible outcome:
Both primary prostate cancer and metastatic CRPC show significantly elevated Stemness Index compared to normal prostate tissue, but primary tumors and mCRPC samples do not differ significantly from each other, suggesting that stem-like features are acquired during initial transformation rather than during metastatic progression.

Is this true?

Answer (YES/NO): NO